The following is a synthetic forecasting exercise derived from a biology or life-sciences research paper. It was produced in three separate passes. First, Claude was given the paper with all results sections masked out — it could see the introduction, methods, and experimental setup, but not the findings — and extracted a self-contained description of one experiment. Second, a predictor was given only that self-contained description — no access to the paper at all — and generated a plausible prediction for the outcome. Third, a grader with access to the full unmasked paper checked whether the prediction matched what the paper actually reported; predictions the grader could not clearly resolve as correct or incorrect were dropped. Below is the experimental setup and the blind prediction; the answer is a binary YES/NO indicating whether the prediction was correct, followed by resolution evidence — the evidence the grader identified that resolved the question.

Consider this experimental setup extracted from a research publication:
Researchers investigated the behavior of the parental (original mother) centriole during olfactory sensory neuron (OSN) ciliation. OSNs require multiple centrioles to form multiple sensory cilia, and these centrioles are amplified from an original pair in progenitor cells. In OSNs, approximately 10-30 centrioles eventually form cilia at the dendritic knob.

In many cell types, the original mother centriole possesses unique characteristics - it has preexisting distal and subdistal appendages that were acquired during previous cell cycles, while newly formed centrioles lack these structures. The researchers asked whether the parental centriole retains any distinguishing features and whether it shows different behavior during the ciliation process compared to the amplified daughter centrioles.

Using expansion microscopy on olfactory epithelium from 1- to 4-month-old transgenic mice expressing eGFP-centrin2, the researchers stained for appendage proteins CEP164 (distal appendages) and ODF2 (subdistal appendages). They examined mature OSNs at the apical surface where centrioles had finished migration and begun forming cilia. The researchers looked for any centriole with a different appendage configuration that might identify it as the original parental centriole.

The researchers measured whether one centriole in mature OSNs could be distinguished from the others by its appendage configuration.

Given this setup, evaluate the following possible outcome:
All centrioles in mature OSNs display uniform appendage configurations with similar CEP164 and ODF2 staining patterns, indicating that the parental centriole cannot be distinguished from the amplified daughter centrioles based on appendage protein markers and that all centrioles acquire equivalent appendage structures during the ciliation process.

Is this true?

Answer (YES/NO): NO